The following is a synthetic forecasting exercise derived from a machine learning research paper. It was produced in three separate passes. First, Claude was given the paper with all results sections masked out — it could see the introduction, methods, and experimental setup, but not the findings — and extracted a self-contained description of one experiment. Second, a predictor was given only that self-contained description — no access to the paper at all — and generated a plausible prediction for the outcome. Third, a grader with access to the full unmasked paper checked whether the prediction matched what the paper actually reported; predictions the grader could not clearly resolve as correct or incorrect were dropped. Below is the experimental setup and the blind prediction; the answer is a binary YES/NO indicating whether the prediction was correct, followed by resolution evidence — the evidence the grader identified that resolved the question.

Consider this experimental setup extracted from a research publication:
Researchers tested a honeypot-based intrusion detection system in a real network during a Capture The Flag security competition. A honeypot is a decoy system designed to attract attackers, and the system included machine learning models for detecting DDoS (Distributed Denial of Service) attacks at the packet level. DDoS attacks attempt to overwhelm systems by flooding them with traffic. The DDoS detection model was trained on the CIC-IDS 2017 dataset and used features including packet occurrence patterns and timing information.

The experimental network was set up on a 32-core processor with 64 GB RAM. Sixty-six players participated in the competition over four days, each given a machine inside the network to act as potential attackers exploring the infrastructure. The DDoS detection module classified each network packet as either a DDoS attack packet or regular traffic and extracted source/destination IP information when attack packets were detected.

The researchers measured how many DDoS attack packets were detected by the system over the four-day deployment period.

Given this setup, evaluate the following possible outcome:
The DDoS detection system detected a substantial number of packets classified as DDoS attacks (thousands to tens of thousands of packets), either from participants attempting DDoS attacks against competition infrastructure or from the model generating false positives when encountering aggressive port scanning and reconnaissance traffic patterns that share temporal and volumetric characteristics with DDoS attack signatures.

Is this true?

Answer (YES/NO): NO